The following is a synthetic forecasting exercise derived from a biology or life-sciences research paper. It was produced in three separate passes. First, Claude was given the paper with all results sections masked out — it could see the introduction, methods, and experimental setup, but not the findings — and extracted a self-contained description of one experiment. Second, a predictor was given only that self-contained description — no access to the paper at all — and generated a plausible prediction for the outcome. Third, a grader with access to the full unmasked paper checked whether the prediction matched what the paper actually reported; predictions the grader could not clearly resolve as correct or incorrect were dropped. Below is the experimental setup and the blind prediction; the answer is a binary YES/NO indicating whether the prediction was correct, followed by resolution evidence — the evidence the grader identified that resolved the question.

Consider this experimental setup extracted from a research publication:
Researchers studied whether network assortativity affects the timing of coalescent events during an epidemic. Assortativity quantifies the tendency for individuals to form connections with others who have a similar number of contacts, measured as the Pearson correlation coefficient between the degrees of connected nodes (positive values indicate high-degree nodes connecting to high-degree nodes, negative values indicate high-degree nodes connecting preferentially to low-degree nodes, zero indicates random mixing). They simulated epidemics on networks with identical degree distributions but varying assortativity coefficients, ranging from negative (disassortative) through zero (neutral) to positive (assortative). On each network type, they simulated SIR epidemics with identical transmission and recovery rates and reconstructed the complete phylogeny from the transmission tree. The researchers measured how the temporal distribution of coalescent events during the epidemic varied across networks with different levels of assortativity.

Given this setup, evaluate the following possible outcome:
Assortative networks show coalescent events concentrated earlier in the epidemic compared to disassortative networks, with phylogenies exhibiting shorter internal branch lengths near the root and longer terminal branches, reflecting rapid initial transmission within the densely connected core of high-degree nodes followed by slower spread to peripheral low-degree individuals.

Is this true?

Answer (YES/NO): NO